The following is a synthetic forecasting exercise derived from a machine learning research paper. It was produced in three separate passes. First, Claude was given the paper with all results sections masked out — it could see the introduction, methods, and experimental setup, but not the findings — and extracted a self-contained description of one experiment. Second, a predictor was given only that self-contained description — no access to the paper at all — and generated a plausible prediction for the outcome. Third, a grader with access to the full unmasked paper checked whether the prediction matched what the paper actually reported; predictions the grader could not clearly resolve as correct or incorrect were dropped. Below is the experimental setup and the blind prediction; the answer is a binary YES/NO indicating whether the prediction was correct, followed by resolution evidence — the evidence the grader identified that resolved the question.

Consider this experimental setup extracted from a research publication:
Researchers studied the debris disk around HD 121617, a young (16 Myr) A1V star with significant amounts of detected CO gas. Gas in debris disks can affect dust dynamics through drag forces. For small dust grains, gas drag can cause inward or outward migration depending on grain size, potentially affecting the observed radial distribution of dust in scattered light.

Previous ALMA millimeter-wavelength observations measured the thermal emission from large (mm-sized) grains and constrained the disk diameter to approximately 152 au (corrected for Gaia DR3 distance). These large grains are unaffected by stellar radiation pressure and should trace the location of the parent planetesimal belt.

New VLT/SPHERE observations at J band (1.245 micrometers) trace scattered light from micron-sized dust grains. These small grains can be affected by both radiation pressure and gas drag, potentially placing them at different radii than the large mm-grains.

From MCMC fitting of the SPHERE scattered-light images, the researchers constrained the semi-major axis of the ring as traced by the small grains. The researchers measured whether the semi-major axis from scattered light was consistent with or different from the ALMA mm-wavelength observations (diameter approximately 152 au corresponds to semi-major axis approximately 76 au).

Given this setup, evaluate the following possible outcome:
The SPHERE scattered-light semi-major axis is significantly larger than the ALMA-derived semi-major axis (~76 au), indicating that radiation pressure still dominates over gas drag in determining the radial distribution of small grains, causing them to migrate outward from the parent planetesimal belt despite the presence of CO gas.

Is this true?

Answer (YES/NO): NO